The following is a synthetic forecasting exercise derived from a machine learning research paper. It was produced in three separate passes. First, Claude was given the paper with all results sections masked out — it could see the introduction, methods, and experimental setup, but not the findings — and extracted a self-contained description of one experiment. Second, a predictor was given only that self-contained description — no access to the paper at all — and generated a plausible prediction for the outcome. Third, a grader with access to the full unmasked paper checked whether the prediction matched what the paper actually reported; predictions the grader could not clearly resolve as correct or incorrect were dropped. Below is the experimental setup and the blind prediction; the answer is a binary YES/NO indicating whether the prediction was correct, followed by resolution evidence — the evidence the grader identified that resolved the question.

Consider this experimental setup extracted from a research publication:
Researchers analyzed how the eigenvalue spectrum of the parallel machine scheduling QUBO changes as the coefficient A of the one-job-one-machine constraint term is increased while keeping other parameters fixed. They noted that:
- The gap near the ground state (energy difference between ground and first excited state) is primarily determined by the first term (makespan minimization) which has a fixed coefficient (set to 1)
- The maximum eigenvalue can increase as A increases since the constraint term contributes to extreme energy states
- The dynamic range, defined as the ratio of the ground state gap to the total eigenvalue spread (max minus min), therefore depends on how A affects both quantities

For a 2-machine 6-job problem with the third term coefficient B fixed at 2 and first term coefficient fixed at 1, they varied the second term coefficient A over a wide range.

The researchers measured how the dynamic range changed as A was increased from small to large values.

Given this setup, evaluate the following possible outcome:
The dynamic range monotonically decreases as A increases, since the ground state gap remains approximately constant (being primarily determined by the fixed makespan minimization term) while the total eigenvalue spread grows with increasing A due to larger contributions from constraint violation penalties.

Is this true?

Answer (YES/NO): NO